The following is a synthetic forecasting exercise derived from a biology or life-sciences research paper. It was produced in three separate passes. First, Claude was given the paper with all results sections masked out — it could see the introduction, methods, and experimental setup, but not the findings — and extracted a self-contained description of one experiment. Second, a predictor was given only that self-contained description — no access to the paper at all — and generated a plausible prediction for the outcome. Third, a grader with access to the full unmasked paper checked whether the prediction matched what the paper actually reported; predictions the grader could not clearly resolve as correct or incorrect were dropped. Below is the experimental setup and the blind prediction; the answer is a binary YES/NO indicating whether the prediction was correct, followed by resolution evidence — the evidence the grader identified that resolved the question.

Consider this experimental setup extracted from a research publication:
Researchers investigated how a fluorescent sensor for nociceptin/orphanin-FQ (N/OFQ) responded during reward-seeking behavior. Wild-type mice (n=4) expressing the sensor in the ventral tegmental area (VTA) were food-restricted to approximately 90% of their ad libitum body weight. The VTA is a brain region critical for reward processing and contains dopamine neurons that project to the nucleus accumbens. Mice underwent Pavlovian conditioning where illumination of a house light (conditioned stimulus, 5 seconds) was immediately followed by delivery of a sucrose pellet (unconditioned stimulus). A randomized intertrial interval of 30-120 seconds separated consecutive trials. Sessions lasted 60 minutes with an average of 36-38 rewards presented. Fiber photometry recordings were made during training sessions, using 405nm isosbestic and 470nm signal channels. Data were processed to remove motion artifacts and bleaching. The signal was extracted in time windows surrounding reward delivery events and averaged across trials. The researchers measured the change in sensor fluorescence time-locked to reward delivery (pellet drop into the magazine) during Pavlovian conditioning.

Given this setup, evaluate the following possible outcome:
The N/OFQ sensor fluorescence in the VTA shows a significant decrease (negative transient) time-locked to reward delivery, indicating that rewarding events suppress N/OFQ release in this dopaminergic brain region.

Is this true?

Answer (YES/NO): YES